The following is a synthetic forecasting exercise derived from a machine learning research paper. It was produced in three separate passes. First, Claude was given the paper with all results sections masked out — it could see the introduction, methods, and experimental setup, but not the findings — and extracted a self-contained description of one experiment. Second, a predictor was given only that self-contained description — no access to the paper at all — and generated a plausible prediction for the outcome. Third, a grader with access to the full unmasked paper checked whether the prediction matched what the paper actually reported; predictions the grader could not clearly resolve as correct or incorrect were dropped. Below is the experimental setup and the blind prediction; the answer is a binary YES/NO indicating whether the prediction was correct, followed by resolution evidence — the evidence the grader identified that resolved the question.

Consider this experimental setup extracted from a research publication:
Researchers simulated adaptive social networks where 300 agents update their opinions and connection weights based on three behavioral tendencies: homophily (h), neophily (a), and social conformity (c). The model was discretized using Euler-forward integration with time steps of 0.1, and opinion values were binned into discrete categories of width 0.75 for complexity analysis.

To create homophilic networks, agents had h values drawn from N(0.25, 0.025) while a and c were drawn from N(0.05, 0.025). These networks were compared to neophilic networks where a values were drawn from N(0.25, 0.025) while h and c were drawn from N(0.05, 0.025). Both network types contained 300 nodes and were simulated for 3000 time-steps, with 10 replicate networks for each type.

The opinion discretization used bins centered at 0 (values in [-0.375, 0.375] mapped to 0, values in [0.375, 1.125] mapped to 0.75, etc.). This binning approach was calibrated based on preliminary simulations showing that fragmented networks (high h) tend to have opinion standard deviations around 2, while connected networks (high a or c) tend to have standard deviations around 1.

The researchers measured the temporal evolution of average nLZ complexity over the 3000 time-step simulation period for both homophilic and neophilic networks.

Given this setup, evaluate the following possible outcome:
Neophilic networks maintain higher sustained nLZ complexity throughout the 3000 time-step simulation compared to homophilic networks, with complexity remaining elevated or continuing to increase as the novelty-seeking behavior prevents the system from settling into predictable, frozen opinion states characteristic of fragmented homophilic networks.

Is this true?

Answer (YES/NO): NO